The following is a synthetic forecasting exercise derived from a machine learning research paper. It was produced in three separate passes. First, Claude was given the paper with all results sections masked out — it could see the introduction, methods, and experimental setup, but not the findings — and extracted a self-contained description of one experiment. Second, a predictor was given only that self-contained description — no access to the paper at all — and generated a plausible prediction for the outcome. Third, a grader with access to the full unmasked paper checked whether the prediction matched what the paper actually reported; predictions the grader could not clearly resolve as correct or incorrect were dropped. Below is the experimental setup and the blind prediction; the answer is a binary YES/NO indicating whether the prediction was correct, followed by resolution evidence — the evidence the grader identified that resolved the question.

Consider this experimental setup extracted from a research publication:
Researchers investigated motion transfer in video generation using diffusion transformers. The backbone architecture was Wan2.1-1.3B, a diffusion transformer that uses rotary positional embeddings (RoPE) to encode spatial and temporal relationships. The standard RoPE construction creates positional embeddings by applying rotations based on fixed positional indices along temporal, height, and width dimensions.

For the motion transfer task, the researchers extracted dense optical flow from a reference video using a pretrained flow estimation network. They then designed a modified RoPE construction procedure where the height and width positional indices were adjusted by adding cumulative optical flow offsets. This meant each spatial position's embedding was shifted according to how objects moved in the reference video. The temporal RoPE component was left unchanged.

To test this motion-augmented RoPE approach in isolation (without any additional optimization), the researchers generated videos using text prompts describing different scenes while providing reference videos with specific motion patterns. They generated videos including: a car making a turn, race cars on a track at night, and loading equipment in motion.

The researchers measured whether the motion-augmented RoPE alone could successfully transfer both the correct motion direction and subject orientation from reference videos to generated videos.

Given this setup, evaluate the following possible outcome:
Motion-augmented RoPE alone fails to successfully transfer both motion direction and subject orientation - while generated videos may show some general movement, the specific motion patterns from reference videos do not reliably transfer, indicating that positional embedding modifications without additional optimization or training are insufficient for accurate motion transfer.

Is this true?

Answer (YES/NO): NO